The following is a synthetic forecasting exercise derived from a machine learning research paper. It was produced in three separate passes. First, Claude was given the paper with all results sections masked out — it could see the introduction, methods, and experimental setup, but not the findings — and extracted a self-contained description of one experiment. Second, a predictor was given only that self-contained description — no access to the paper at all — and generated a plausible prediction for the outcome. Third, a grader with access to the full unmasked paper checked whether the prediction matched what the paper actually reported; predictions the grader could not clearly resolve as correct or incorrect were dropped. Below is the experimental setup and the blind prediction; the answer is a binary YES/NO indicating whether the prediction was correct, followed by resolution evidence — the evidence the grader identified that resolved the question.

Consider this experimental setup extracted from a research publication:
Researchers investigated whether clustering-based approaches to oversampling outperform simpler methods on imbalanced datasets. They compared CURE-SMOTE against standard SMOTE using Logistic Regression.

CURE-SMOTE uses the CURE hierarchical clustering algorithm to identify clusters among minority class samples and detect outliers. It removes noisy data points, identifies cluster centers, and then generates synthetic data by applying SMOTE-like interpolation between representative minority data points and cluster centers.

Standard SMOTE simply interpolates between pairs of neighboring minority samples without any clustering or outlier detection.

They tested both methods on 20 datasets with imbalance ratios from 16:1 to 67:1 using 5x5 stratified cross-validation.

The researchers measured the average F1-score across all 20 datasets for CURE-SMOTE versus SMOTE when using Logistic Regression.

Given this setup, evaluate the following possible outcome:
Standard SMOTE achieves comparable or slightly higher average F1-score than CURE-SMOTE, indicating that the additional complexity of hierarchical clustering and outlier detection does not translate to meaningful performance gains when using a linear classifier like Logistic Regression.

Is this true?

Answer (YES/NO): NO